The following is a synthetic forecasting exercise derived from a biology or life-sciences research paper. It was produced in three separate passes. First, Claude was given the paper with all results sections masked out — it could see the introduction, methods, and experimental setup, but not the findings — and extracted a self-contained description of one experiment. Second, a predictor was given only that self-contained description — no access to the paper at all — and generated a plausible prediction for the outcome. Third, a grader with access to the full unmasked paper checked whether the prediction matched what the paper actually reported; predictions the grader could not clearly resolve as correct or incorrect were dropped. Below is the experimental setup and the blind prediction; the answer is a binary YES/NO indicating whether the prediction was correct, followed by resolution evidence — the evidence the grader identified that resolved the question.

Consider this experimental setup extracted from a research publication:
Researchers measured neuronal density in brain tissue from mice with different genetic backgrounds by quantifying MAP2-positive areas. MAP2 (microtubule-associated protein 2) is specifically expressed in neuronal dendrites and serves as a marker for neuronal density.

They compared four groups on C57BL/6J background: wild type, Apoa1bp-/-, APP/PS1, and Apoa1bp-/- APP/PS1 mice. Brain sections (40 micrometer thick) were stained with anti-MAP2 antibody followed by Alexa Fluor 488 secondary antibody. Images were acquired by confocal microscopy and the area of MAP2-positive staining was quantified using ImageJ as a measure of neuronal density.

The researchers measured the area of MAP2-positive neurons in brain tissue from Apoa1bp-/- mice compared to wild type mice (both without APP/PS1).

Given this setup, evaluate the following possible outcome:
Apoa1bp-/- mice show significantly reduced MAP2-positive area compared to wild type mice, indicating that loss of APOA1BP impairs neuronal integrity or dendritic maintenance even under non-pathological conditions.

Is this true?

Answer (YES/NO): NO